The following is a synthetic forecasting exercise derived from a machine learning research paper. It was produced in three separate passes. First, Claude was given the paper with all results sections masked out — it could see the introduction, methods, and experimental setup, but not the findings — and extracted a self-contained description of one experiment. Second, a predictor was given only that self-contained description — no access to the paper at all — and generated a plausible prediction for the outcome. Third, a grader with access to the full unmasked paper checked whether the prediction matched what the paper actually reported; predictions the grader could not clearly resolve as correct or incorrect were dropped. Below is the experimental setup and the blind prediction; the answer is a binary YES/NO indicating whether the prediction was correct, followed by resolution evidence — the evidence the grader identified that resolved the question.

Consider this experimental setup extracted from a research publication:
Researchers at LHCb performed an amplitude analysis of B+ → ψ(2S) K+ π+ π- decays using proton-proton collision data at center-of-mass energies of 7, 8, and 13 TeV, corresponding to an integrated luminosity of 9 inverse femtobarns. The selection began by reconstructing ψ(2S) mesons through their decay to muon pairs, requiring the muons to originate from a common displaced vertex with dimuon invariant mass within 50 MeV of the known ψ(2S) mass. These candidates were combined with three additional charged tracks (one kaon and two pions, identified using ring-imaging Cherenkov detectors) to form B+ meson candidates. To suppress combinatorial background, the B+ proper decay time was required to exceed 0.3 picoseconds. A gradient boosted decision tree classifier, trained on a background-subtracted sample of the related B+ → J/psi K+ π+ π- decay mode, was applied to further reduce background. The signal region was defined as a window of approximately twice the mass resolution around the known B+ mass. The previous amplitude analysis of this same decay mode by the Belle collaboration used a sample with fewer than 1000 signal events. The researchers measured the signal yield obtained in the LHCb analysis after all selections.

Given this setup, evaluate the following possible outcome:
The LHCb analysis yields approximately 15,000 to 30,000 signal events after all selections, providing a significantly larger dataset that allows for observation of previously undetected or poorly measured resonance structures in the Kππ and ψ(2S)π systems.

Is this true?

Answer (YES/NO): NO